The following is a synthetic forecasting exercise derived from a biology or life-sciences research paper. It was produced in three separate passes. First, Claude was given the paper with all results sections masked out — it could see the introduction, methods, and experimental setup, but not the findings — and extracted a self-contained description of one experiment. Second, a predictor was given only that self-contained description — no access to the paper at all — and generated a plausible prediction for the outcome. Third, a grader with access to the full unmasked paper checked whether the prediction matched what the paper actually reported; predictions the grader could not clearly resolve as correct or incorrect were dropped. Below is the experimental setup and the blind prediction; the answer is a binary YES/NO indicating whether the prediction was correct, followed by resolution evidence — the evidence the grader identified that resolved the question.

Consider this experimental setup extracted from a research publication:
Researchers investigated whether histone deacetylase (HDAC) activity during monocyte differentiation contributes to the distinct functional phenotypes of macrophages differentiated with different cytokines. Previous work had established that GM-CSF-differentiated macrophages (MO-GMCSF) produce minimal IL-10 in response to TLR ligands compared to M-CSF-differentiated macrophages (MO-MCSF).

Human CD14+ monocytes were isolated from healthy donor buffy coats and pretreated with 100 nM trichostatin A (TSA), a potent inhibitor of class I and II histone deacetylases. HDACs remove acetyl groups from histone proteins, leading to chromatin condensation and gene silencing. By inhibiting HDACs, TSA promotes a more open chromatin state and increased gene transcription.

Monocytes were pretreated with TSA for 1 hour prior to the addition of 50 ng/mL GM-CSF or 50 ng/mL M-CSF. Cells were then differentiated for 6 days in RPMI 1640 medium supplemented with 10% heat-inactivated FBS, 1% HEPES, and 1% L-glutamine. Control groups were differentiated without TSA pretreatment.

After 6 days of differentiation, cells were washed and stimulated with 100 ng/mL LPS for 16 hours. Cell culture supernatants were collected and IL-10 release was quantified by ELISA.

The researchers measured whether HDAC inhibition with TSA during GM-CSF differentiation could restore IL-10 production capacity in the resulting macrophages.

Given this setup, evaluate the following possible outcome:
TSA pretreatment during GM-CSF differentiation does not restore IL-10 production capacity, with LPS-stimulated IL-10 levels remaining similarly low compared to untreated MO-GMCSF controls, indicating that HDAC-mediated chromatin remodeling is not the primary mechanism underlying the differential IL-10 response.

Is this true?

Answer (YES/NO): YES